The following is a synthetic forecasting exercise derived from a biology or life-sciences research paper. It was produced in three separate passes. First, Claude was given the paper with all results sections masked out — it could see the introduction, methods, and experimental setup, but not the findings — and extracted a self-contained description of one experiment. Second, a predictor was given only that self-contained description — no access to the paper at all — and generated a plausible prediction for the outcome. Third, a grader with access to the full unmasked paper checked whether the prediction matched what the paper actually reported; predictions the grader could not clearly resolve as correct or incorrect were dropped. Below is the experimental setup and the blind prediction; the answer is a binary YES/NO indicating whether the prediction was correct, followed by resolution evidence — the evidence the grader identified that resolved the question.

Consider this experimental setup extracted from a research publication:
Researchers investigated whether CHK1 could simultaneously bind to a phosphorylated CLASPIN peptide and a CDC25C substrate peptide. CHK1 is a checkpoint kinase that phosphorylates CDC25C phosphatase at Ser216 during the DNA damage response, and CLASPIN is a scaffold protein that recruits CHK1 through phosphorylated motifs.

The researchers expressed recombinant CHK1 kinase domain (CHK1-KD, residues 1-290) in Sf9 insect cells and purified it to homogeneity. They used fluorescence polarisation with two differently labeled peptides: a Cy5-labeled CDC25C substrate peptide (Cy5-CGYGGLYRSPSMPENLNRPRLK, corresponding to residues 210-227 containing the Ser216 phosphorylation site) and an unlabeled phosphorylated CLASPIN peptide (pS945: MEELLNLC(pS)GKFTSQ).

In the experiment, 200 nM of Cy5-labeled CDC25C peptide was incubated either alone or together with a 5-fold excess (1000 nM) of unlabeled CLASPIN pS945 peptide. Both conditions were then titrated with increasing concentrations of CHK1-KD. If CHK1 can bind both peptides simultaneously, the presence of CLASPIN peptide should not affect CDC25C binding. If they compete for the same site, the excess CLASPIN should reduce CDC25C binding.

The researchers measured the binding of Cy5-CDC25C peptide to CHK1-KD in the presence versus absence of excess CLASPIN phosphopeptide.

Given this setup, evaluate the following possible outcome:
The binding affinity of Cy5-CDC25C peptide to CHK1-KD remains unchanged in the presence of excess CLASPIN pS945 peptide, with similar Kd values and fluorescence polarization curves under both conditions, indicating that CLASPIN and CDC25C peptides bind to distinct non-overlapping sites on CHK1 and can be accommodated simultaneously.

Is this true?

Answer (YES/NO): YES